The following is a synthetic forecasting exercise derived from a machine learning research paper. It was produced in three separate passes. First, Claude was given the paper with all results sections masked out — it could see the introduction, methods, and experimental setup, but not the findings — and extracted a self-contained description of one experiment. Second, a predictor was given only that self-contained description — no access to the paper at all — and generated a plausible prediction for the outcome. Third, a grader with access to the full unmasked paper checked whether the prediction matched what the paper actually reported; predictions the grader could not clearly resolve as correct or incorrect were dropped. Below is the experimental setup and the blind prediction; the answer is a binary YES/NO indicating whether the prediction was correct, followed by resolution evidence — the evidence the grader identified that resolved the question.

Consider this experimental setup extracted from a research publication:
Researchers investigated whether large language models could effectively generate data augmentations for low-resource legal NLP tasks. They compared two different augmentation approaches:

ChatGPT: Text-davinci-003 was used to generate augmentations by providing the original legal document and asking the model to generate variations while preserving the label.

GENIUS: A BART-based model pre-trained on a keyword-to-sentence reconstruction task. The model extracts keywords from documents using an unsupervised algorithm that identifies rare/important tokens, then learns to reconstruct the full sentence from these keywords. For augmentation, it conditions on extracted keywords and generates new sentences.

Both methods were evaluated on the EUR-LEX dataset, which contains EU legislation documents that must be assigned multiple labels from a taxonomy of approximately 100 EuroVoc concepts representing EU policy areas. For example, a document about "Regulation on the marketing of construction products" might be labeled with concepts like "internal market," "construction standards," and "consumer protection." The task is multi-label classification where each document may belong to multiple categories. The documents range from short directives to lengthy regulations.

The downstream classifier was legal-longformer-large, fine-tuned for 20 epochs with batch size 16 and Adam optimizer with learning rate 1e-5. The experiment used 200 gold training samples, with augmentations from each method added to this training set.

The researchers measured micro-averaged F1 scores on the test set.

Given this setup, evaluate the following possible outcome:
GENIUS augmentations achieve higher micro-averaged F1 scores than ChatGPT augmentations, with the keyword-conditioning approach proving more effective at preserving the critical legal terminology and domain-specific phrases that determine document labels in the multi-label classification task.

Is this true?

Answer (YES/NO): YES